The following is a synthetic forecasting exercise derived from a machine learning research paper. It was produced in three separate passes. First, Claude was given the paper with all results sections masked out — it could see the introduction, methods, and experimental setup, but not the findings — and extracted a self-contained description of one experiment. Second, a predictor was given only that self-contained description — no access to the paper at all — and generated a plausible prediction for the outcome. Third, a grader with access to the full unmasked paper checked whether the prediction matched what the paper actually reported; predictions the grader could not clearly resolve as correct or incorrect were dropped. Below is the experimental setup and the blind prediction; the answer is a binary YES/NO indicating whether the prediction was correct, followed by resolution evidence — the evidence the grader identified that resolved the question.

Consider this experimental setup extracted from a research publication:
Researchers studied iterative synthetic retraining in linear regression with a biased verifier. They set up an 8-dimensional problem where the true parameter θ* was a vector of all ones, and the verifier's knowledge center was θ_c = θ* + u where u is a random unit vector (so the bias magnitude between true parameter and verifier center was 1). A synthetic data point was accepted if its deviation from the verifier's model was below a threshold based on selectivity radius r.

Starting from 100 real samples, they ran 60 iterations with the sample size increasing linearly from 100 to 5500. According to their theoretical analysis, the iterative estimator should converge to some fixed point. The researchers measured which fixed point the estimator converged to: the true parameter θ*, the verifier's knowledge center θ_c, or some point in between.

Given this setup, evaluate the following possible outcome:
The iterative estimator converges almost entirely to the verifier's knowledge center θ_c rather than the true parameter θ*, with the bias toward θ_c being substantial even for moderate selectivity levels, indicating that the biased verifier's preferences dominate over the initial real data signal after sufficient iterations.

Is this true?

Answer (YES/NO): YES